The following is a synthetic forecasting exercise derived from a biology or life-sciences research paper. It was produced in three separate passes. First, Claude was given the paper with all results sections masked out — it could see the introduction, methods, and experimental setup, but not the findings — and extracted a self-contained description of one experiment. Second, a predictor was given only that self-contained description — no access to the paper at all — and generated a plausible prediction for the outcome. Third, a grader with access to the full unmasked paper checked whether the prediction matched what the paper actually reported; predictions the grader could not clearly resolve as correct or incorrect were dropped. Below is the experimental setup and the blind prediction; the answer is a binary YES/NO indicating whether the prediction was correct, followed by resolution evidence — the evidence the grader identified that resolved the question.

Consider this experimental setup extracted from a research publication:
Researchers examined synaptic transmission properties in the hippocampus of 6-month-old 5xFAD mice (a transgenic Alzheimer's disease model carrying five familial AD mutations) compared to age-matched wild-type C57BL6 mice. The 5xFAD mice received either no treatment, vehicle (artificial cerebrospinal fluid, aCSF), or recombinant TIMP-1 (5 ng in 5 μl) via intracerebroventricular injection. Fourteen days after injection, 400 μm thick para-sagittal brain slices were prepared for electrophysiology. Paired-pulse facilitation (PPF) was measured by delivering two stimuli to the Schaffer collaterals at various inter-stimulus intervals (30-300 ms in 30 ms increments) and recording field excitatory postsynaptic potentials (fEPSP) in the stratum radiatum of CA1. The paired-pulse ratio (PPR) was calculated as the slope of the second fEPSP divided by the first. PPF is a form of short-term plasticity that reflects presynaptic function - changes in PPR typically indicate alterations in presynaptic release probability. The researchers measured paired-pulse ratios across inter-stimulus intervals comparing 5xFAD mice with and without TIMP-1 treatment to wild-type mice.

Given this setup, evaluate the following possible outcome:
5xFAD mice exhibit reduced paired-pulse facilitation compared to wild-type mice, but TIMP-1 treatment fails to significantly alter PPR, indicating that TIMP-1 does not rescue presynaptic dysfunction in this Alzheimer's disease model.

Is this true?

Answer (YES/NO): NO